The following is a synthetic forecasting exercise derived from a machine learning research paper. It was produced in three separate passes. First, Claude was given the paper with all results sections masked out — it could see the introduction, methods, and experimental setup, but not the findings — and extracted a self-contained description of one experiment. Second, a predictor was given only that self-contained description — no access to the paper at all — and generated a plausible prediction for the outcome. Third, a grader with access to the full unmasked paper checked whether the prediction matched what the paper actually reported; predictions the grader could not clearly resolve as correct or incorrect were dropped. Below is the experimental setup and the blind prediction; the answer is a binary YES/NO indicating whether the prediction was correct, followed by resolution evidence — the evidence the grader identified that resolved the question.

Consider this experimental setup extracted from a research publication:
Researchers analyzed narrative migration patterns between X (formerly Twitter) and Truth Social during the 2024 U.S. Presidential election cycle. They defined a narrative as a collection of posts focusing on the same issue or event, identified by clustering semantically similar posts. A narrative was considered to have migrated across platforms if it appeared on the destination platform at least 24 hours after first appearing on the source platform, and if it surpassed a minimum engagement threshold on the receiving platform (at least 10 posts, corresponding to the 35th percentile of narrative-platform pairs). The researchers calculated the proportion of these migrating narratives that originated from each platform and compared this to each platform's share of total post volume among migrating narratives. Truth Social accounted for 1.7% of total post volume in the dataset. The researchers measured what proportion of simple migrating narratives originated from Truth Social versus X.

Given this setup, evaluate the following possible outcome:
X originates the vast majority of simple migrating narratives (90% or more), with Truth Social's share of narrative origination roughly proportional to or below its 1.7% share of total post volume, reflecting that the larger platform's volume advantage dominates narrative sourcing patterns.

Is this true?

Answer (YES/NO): NO